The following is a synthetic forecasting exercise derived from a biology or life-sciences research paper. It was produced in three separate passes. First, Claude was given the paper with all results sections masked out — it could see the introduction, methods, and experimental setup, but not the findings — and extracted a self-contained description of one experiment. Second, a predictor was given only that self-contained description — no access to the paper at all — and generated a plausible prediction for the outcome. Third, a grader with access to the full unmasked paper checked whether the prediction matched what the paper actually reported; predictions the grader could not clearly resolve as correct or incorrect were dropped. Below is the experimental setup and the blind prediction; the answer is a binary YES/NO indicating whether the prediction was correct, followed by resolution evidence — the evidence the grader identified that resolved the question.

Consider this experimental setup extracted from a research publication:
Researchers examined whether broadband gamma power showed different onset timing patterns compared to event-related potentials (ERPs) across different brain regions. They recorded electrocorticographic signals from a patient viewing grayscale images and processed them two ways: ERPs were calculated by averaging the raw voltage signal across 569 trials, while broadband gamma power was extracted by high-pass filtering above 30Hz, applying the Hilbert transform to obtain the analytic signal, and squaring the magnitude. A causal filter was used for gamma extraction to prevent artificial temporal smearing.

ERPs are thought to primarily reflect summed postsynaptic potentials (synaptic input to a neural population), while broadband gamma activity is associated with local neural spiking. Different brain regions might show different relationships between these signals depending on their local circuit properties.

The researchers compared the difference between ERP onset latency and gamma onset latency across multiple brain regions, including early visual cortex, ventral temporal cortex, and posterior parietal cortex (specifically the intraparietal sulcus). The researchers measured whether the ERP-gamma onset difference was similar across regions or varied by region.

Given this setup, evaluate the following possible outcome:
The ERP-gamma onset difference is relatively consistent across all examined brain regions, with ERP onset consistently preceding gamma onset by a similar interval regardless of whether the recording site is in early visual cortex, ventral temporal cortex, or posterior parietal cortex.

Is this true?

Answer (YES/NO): NO